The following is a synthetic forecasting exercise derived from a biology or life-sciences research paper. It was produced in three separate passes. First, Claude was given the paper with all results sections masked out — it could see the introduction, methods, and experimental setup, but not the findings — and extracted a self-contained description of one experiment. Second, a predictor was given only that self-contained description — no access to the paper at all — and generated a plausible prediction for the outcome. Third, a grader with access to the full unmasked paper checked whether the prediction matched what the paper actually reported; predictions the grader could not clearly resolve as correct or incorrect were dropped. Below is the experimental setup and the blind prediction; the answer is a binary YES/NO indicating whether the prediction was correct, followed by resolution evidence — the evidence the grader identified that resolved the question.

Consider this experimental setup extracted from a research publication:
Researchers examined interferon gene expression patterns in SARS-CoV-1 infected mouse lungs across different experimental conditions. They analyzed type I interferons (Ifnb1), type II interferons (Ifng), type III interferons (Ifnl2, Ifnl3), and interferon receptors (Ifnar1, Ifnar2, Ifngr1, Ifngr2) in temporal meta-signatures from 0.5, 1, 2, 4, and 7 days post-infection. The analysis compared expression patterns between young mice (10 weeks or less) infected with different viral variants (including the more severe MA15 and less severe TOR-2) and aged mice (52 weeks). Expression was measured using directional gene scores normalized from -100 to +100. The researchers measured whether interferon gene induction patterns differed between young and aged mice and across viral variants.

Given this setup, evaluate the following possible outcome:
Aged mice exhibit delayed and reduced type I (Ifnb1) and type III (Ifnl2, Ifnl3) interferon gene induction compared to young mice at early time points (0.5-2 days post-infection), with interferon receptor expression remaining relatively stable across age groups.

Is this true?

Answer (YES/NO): NO